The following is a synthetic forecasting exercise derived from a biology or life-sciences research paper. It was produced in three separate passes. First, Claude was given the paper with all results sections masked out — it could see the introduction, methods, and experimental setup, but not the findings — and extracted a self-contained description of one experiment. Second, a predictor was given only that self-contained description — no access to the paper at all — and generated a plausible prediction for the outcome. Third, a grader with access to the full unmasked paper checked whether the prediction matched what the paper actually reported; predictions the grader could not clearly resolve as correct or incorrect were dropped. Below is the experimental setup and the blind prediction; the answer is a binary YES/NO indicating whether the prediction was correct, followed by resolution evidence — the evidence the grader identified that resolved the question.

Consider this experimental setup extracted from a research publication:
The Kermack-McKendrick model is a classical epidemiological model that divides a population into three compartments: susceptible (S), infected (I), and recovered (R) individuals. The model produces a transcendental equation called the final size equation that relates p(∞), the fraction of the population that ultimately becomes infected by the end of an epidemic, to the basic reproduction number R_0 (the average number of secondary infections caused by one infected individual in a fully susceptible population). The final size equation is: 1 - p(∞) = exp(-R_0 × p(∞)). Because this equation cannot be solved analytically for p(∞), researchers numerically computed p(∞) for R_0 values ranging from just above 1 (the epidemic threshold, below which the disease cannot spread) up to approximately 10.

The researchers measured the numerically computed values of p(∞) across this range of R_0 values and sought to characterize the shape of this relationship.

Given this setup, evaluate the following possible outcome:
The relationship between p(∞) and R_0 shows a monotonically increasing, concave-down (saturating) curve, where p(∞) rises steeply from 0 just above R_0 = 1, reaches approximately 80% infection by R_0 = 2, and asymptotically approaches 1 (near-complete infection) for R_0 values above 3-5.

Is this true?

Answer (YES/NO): YES